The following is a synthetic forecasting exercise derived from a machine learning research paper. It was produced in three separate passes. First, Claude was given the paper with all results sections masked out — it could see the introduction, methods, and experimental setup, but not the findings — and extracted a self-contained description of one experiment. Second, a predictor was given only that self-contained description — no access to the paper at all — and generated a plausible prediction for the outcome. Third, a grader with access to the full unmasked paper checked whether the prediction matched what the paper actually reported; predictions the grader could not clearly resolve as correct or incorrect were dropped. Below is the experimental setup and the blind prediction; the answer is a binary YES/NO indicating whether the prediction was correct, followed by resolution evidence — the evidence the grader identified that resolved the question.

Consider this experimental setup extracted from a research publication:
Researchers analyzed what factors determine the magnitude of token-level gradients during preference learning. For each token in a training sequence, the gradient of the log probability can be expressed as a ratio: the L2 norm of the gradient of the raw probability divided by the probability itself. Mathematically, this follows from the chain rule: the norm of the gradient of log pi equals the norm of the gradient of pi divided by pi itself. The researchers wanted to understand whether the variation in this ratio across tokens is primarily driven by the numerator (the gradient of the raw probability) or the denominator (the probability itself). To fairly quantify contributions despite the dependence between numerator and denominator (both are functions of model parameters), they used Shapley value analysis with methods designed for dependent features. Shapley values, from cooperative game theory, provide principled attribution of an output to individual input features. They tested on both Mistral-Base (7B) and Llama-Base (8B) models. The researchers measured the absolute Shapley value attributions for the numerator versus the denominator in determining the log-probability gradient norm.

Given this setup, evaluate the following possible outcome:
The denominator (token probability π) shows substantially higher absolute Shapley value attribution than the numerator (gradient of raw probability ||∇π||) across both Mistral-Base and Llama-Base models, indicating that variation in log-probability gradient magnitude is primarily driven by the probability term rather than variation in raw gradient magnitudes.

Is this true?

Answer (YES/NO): YES